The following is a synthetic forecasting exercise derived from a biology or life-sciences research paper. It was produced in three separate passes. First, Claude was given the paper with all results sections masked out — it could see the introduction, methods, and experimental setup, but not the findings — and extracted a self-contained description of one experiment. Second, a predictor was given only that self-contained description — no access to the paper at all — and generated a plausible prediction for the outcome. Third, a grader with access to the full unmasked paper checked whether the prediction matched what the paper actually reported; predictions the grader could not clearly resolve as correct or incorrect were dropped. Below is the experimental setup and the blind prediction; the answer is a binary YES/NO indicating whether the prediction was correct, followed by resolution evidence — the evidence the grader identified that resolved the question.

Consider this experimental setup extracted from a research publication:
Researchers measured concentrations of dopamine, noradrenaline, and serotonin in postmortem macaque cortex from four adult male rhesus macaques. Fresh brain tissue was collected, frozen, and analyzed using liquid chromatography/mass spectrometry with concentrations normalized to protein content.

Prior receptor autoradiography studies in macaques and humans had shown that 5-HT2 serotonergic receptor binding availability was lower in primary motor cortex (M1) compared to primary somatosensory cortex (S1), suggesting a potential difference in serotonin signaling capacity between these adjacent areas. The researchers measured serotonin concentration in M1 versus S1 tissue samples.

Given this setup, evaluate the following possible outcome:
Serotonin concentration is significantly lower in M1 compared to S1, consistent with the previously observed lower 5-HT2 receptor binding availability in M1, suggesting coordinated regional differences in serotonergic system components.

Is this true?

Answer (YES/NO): NO